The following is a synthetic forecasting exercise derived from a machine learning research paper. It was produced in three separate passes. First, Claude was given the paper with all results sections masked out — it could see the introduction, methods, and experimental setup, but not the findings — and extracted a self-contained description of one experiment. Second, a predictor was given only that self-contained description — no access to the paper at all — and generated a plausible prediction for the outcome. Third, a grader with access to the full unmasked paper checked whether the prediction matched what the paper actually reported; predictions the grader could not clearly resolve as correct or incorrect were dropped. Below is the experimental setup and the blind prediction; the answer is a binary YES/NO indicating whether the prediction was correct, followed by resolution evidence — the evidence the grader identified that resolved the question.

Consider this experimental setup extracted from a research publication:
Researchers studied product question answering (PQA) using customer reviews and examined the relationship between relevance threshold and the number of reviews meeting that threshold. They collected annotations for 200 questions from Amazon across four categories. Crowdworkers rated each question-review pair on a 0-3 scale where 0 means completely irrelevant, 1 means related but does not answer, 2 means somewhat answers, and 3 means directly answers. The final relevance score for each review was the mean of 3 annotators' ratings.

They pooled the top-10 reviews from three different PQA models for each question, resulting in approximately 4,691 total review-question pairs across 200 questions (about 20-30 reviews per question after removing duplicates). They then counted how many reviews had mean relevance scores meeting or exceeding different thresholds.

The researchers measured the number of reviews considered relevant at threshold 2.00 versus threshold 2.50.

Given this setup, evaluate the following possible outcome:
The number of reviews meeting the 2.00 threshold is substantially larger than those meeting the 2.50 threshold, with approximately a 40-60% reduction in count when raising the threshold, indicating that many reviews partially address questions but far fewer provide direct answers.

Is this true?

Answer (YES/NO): NO